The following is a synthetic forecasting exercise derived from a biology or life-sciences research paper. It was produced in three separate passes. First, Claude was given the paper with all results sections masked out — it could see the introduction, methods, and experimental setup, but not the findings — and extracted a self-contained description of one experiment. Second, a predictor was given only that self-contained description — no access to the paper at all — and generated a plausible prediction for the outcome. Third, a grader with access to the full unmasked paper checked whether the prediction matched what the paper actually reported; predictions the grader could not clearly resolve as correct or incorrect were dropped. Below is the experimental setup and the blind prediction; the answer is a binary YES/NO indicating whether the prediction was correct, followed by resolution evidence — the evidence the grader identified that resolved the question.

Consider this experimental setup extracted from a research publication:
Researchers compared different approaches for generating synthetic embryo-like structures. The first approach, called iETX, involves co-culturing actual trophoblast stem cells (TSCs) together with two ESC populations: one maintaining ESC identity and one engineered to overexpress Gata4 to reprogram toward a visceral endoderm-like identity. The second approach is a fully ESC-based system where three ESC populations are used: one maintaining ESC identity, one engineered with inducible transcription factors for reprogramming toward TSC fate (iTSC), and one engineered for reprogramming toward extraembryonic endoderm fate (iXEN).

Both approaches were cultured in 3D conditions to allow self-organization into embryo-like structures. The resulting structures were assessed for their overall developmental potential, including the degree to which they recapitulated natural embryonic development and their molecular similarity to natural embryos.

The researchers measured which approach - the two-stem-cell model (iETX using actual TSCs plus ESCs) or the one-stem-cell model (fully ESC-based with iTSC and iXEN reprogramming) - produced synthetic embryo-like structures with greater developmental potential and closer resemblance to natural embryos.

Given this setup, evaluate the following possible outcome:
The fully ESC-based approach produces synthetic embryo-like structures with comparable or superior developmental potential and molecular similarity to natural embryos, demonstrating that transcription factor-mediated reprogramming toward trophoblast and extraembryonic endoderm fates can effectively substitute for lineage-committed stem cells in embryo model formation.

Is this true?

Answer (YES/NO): NO